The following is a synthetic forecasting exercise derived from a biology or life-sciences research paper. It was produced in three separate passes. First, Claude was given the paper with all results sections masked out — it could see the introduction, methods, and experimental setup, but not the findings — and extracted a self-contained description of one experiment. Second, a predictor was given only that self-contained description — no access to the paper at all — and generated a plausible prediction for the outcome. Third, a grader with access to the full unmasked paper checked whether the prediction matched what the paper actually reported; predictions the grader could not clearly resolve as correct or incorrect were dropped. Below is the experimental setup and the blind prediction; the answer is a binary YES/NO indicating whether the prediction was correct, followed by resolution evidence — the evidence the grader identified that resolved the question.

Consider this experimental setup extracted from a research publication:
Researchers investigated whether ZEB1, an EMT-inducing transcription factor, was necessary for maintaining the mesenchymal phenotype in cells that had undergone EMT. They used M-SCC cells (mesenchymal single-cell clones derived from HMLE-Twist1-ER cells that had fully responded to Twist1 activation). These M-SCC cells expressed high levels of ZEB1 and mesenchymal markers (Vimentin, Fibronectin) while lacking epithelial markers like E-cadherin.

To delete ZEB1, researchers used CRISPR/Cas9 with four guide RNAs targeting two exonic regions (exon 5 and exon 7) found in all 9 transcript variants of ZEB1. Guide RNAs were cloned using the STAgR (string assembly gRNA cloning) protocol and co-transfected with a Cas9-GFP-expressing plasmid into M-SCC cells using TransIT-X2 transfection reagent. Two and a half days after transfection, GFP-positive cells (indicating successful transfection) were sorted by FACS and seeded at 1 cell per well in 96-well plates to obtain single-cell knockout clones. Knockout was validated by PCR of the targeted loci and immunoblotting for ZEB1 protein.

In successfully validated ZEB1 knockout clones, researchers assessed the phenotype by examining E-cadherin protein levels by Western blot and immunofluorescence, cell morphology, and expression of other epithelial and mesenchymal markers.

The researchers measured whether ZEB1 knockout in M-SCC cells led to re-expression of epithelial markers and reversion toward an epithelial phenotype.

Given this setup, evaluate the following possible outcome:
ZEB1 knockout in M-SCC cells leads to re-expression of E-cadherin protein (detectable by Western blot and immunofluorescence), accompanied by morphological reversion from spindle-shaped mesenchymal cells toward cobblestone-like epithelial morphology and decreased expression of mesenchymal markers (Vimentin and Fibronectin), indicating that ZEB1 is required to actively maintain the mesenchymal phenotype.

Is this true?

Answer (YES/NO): NO